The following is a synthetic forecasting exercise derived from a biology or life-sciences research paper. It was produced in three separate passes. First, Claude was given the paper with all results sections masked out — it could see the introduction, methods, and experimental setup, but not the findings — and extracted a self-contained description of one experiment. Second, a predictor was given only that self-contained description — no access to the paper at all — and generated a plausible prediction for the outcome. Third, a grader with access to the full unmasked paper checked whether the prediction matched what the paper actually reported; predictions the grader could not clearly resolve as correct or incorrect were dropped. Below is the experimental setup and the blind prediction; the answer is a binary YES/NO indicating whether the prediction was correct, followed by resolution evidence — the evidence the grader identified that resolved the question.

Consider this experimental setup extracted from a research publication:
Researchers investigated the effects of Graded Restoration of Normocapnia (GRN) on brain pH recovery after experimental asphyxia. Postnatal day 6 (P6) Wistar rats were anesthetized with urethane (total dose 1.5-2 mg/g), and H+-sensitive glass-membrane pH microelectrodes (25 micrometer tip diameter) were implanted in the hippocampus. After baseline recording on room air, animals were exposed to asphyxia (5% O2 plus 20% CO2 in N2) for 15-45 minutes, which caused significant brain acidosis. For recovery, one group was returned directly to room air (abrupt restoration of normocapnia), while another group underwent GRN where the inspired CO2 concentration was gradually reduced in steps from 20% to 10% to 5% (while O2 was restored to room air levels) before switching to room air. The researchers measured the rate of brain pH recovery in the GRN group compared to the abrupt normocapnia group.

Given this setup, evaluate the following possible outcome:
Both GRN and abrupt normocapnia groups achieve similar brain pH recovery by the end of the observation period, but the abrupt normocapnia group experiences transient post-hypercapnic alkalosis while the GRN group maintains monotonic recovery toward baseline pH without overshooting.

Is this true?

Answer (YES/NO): NO